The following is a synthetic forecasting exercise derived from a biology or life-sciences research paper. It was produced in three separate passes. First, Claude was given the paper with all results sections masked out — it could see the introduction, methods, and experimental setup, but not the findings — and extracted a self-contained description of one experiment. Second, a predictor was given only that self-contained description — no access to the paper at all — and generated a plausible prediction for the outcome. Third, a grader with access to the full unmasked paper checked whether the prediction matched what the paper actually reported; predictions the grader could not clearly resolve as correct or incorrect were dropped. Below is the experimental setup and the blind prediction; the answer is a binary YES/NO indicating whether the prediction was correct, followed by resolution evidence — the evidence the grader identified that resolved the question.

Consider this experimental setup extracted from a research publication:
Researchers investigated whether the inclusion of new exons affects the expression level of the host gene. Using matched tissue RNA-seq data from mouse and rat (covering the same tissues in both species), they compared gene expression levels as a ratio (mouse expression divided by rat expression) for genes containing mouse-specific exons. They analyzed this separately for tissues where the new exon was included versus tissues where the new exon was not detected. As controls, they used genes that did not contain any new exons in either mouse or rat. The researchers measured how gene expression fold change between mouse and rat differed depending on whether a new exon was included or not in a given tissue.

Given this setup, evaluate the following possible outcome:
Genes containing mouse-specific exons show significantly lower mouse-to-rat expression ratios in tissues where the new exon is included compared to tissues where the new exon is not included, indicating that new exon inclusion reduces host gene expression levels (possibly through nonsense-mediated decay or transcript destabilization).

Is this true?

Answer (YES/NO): NO